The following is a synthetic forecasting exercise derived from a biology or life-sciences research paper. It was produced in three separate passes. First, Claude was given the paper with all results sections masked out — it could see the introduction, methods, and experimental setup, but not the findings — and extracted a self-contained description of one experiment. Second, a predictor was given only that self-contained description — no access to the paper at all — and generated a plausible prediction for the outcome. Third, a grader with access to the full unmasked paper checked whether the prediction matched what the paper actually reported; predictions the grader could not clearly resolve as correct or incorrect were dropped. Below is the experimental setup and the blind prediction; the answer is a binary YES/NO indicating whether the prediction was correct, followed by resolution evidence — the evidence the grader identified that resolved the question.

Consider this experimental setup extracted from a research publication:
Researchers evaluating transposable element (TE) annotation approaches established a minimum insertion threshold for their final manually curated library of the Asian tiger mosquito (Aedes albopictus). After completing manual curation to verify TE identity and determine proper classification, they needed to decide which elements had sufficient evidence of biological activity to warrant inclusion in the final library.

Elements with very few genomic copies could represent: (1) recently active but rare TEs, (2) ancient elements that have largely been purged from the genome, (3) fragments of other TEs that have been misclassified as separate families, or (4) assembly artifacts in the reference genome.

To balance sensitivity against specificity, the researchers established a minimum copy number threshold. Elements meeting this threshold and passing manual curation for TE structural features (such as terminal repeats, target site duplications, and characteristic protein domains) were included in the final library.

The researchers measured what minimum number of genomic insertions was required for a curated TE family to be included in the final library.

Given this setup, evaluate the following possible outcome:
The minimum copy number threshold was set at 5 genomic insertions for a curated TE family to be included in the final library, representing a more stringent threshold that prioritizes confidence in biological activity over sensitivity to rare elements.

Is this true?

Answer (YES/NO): NO